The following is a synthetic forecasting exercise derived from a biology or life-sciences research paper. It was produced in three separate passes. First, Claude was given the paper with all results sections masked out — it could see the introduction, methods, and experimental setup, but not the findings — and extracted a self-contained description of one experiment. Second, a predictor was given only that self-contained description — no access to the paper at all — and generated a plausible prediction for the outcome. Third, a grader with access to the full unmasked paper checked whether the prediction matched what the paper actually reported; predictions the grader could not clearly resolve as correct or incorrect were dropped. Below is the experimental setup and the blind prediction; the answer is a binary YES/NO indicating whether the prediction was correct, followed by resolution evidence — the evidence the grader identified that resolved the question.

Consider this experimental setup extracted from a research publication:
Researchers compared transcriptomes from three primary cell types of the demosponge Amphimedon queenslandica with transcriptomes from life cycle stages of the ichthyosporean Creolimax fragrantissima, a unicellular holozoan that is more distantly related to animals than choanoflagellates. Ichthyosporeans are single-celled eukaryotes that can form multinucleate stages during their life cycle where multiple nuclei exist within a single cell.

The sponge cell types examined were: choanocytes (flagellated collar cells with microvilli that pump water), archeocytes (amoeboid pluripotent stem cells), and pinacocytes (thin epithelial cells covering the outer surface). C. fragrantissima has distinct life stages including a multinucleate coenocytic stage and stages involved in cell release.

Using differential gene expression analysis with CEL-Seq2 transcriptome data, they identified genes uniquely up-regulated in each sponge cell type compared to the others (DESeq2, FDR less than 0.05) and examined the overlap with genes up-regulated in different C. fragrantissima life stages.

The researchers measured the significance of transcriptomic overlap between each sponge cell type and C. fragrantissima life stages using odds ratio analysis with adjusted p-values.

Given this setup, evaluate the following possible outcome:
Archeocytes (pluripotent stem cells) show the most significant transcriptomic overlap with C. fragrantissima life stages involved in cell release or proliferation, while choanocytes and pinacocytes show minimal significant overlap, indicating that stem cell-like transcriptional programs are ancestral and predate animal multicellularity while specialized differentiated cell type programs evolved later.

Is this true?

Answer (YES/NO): YES